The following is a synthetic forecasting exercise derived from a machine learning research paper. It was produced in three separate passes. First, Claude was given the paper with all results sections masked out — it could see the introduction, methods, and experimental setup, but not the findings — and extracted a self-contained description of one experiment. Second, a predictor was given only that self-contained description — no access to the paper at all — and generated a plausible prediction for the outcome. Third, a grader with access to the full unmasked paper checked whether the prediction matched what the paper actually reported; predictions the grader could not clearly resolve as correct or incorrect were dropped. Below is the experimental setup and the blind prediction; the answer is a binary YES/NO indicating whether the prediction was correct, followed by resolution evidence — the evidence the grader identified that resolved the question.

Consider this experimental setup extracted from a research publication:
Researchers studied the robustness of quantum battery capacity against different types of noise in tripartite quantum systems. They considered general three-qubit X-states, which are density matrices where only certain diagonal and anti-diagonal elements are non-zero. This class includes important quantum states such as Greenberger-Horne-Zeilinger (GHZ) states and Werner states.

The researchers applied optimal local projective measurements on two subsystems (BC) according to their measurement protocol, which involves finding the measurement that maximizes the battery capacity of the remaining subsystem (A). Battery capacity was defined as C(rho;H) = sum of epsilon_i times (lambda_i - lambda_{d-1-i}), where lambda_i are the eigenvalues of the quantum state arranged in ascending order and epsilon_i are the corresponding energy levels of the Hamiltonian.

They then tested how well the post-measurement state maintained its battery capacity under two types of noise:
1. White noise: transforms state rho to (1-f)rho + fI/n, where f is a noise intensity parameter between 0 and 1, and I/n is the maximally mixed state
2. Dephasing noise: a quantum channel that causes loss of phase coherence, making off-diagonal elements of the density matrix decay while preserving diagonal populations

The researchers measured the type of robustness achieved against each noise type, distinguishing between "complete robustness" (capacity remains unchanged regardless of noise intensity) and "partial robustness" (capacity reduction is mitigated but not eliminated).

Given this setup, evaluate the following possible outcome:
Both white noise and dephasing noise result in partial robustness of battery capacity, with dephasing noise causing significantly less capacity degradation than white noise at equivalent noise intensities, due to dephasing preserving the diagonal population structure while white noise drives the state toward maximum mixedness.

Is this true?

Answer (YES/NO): NO